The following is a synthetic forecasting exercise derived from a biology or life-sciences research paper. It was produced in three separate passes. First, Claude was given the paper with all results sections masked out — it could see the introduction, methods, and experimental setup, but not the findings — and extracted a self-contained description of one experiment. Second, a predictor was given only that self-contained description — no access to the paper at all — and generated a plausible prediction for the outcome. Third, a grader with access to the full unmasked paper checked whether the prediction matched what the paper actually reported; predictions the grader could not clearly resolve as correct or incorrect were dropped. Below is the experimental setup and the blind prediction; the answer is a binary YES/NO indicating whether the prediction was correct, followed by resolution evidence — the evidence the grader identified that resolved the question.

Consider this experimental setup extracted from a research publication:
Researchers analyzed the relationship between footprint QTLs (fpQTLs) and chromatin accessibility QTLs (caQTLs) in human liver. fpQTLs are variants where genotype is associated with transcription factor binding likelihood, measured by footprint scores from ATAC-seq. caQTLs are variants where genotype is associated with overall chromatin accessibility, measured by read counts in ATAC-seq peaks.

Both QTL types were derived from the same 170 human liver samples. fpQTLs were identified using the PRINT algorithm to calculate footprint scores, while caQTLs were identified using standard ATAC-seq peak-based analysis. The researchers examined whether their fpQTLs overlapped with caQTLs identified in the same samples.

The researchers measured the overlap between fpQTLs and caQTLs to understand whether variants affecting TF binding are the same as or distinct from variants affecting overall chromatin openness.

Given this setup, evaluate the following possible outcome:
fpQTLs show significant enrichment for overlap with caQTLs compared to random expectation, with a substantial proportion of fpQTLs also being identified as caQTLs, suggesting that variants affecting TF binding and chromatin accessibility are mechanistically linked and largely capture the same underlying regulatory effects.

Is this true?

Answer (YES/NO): YES